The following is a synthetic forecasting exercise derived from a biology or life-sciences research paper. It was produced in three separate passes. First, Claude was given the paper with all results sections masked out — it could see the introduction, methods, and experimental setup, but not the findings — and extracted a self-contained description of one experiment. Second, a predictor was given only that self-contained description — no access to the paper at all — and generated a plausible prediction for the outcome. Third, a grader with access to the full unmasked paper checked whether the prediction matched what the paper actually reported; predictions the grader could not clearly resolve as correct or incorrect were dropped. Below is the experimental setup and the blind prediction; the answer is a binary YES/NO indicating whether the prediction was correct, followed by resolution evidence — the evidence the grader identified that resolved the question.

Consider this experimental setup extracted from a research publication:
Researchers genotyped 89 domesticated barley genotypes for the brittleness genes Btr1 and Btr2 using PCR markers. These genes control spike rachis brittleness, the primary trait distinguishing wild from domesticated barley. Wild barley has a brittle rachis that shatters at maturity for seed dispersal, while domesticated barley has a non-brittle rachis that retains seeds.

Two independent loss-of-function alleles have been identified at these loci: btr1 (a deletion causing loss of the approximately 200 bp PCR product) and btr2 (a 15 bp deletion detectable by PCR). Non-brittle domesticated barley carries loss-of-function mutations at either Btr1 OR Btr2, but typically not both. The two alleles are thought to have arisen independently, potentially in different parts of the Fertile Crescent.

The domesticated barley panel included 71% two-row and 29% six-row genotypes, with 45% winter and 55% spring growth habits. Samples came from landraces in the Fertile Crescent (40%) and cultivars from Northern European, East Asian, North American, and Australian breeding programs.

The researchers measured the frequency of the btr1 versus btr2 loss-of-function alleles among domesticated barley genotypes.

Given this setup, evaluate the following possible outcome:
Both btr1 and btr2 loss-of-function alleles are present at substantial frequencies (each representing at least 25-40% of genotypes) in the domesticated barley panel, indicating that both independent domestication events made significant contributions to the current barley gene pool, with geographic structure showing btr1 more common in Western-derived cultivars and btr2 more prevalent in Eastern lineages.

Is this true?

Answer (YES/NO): NO